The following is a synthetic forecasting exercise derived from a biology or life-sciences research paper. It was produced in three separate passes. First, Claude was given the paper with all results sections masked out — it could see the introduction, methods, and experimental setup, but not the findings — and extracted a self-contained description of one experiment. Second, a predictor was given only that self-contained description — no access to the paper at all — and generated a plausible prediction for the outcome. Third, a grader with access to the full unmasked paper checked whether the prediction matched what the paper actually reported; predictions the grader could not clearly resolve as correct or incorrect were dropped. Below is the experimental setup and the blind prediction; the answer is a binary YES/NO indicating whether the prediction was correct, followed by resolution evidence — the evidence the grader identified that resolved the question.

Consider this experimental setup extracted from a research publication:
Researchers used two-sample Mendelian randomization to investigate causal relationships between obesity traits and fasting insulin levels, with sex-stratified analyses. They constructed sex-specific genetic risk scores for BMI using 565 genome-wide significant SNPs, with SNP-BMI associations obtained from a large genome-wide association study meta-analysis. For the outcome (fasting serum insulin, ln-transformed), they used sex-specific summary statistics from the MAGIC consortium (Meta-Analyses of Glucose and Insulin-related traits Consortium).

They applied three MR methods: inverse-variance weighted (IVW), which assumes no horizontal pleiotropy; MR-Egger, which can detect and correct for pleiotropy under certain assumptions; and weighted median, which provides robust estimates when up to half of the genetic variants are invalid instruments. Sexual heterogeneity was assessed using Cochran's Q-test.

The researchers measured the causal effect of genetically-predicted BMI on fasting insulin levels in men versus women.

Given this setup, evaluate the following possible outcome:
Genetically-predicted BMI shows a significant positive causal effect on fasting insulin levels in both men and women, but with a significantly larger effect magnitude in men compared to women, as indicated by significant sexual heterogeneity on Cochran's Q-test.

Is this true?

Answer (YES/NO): NO